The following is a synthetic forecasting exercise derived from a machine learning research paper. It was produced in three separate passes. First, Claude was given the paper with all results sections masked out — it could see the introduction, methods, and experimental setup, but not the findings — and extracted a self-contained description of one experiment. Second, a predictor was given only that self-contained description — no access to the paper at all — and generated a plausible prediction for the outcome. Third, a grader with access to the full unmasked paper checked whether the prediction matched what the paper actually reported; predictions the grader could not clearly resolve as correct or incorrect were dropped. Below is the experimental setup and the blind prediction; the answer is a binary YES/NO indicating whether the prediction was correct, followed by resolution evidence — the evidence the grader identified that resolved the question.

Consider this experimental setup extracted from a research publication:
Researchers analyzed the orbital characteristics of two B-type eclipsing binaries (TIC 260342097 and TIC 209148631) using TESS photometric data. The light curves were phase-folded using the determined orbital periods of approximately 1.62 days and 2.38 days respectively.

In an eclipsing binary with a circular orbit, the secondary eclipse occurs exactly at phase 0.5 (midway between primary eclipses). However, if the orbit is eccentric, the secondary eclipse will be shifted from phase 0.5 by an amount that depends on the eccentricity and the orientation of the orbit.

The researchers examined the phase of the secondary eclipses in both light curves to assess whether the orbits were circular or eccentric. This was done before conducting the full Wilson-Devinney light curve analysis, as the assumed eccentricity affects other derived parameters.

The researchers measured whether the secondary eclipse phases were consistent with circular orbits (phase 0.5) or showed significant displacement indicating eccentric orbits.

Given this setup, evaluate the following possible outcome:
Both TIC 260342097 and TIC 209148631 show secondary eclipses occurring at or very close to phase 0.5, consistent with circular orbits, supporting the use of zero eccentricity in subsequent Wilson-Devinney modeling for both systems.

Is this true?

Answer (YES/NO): YES